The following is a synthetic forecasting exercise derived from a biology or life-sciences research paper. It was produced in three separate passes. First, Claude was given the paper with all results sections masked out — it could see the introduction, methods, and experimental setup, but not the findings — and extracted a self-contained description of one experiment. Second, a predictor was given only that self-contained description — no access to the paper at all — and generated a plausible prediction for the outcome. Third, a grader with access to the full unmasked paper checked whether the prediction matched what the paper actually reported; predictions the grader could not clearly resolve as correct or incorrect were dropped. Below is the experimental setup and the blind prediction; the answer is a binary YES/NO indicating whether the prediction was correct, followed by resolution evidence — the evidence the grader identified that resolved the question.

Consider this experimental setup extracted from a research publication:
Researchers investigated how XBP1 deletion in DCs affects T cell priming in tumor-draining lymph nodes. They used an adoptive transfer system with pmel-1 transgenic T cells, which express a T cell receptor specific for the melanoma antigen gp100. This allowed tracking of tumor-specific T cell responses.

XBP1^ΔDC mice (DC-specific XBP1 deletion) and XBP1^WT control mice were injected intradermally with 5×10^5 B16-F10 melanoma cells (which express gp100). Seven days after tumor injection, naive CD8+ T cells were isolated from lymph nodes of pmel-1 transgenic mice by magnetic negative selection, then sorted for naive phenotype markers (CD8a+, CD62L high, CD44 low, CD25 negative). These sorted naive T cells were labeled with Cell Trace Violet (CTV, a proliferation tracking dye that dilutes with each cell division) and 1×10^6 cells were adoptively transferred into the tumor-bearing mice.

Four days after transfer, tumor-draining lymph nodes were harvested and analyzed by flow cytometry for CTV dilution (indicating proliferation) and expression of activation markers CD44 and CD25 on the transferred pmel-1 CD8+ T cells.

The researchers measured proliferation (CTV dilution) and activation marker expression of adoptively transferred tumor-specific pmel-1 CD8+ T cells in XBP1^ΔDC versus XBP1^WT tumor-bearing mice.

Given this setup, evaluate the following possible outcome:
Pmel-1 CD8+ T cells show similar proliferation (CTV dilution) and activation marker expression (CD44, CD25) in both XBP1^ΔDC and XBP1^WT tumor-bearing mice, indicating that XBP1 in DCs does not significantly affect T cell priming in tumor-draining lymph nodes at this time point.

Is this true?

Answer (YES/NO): YES